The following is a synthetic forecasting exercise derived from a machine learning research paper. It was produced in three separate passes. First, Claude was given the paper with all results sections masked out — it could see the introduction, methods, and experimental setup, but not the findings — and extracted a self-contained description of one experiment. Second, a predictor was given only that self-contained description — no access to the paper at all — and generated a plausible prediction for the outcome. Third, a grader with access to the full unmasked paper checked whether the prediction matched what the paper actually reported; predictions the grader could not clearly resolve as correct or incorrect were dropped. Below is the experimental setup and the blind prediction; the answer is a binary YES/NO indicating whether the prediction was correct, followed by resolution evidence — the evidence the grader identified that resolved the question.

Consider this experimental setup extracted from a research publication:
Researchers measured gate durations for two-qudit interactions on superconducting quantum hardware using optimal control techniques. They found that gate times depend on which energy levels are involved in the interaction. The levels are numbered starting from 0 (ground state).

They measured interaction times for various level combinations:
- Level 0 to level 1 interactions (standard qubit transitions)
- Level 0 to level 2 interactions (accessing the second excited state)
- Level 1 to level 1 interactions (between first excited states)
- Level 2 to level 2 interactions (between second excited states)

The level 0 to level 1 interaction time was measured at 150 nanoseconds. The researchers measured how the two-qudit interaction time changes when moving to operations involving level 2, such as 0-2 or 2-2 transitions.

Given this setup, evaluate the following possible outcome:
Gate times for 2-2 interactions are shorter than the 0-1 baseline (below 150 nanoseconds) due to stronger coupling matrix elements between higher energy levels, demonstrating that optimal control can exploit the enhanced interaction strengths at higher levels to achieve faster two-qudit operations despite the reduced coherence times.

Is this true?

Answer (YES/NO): NO